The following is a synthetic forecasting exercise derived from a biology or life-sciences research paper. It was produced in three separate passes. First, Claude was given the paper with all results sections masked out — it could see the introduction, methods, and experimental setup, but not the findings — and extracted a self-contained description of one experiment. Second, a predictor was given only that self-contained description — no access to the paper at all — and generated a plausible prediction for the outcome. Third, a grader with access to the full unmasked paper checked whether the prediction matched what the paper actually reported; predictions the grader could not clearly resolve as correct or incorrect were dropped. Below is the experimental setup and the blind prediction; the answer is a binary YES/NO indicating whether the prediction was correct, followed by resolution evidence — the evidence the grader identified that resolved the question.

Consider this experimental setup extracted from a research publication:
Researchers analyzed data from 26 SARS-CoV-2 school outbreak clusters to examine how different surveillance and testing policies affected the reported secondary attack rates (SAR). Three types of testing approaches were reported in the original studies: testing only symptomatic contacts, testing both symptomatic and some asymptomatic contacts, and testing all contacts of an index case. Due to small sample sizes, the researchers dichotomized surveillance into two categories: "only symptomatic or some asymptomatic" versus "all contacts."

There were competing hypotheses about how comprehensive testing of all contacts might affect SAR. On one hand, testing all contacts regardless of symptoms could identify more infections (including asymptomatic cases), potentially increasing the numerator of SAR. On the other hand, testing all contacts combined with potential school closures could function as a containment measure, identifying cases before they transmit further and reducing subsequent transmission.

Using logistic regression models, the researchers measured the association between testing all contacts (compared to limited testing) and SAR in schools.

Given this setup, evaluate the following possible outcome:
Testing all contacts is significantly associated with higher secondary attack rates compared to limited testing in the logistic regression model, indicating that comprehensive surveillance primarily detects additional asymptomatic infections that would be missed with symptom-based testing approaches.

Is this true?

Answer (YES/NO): NO